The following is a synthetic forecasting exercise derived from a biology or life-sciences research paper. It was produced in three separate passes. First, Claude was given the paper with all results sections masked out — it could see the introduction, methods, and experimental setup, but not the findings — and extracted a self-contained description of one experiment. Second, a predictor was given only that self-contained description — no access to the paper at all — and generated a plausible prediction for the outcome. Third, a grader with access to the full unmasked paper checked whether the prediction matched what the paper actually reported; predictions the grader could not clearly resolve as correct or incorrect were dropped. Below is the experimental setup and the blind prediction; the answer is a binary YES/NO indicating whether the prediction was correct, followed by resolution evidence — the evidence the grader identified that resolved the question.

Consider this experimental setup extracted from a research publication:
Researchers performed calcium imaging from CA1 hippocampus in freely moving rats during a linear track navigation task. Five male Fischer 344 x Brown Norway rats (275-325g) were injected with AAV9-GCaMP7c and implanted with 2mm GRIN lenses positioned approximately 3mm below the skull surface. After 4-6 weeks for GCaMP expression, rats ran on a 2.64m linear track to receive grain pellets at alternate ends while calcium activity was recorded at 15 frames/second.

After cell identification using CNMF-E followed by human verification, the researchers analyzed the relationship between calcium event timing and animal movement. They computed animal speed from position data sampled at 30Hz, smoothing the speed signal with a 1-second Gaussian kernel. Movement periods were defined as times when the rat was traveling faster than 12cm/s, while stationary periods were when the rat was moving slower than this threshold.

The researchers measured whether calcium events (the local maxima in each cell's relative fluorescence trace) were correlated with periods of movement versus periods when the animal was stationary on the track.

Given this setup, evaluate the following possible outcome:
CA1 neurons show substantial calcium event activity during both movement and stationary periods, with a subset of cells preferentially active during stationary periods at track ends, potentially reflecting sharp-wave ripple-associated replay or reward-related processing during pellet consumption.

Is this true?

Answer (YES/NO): NO